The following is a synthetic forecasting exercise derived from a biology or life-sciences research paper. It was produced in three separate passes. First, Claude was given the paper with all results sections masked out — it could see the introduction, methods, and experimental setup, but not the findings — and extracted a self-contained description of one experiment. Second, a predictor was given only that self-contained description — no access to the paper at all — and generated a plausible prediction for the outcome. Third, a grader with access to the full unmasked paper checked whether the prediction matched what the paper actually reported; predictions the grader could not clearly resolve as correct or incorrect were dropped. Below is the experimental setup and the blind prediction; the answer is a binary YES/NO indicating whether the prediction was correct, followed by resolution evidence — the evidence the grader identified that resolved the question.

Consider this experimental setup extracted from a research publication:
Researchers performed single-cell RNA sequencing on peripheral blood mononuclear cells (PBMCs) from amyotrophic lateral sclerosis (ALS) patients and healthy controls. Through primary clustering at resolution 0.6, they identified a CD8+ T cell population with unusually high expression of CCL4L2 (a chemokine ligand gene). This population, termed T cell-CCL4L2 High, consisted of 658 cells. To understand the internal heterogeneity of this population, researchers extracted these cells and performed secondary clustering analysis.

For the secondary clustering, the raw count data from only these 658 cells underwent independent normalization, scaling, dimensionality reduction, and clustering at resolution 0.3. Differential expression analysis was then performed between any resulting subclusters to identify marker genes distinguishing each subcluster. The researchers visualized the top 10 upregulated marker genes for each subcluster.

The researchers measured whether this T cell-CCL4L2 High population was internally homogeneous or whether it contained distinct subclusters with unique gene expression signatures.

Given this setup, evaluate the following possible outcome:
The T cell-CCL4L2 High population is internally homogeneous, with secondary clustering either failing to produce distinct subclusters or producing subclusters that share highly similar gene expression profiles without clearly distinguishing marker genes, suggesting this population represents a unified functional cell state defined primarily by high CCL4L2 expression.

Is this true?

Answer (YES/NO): NO